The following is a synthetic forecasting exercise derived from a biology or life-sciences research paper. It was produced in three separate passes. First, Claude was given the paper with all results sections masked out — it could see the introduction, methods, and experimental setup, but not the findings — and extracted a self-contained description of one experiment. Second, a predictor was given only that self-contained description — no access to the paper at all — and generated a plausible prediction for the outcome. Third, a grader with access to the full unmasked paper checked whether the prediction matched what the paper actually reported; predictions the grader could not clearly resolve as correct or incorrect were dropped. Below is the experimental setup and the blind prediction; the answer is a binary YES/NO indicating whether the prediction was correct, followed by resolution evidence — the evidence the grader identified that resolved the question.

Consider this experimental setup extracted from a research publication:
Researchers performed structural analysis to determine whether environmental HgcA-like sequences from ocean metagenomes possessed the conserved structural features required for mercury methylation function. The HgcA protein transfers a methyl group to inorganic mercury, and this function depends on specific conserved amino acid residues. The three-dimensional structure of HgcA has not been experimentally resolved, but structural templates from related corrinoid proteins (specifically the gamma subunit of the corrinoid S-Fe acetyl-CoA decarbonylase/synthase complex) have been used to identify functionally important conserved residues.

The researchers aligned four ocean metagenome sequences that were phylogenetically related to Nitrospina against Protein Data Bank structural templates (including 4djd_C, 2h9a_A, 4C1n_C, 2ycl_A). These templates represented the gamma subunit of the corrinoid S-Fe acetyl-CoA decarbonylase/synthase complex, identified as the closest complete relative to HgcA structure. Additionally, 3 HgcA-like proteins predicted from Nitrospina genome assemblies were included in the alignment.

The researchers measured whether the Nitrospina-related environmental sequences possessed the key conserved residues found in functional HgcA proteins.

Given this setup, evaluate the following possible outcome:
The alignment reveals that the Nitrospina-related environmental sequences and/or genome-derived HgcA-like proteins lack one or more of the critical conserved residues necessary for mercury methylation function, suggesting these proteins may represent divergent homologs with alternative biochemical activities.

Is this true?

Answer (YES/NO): NO